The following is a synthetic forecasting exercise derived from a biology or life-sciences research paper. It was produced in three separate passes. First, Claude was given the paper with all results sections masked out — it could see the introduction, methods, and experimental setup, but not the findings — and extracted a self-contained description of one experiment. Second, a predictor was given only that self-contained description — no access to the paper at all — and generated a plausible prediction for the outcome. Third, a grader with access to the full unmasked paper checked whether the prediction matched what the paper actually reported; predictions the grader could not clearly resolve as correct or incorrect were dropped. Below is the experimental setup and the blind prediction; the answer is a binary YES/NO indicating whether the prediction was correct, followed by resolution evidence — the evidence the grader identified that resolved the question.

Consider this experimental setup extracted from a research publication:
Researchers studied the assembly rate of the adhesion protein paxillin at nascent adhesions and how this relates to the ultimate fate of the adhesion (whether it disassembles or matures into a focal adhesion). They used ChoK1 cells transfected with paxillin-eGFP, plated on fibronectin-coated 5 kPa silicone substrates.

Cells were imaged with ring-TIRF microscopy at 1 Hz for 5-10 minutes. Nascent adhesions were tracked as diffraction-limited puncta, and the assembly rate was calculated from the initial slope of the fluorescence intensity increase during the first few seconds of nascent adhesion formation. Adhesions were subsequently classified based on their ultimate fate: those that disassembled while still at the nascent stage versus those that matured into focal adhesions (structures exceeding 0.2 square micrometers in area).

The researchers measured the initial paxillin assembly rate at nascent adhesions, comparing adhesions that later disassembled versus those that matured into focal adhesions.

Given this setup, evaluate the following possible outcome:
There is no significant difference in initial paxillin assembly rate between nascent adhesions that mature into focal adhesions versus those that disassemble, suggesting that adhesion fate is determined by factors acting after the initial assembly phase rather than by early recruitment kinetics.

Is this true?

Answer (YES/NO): YES